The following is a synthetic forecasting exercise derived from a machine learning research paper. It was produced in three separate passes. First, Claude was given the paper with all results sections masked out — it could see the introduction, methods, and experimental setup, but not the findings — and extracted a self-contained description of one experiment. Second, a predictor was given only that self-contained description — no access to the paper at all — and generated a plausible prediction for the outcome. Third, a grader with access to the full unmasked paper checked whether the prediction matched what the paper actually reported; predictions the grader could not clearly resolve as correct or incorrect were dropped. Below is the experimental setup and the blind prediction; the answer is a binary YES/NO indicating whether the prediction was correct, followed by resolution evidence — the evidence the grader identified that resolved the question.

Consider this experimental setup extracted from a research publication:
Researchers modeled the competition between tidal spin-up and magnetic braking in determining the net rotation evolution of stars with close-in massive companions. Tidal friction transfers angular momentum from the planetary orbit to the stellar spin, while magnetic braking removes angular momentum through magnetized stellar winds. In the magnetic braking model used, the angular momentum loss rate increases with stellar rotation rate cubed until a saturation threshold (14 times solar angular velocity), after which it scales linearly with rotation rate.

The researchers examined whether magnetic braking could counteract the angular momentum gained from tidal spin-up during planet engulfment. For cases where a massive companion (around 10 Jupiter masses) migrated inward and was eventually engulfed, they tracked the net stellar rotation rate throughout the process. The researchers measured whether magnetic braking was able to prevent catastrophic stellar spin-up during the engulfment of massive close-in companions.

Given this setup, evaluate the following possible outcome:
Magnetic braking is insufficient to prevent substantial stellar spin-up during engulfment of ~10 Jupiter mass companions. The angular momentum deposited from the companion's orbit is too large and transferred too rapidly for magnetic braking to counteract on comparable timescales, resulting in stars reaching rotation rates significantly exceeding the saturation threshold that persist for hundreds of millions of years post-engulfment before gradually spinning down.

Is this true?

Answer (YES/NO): YES